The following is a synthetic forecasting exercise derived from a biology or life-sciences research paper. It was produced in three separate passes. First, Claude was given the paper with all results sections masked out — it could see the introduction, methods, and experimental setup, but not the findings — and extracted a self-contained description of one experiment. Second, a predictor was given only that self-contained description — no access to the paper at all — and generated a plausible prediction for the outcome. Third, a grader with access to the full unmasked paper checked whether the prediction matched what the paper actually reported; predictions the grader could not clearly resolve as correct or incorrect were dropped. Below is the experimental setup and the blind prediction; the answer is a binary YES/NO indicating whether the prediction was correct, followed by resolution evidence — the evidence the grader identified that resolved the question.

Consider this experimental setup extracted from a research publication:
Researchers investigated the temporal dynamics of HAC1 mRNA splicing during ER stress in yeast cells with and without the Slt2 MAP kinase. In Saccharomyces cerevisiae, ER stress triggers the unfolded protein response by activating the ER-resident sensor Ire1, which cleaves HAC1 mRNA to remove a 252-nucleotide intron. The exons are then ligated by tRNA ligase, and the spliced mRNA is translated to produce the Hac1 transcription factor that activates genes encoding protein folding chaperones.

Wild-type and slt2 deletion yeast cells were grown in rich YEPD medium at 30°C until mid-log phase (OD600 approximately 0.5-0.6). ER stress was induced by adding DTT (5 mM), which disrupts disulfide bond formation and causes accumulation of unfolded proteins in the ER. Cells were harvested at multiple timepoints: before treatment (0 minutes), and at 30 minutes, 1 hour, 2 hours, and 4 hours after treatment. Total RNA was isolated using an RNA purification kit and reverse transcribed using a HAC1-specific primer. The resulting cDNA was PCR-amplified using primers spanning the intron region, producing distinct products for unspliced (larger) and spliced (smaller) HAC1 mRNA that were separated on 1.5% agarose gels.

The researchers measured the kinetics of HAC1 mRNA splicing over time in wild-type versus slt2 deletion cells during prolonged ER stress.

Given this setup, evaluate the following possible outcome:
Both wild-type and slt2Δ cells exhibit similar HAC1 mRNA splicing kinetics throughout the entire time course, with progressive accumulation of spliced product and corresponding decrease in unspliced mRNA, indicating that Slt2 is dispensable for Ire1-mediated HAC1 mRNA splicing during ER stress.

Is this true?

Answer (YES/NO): NO